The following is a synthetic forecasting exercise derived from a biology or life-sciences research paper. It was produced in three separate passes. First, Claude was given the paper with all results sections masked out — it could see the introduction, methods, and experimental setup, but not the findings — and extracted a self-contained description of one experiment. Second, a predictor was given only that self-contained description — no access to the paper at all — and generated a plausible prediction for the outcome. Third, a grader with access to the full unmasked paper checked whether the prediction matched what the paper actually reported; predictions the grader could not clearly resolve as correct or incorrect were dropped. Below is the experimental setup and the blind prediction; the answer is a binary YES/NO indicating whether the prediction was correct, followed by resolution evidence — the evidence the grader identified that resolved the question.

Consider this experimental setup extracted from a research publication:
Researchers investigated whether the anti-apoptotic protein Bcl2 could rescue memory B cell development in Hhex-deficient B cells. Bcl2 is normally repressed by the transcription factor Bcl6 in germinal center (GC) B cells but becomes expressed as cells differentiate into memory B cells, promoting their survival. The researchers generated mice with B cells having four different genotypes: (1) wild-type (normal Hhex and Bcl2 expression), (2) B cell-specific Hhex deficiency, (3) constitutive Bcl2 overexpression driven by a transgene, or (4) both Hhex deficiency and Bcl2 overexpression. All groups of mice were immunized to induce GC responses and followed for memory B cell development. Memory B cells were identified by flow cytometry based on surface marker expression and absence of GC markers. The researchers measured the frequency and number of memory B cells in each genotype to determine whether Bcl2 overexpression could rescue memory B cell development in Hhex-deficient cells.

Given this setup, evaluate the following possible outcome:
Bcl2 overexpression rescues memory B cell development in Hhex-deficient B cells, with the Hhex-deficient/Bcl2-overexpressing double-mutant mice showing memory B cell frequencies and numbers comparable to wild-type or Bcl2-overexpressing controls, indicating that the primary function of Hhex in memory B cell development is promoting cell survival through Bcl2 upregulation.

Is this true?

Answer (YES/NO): NO